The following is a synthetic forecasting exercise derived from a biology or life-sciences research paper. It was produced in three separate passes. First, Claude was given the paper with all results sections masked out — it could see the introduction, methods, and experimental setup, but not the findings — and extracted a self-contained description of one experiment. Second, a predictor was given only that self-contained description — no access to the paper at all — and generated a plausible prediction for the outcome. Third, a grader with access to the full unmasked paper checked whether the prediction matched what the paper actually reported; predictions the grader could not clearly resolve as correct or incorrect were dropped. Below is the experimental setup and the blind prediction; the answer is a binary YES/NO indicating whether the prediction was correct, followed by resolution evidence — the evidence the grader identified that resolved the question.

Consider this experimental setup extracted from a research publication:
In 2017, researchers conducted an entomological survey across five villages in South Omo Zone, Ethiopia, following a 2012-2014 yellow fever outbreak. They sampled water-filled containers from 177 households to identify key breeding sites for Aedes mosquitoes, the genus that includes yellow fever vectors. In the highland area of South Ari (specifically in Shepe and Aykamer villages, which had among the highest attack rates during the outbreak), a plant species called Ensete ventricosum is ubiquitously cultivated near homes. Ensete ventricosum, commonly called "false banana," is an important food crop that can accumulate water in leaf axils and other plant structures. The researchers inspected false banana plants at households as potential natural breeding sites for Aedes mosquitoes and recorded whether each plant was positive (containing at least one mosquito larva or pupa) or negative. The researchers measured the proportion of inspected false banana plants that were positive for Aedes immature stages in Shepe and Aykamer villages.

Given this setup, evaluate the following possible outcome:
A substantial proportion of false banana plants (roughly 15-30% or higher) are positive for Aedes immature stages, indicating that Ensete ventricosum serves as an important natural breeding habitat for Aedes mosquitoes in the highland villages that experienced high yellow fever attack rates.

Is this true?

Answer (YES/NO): NO